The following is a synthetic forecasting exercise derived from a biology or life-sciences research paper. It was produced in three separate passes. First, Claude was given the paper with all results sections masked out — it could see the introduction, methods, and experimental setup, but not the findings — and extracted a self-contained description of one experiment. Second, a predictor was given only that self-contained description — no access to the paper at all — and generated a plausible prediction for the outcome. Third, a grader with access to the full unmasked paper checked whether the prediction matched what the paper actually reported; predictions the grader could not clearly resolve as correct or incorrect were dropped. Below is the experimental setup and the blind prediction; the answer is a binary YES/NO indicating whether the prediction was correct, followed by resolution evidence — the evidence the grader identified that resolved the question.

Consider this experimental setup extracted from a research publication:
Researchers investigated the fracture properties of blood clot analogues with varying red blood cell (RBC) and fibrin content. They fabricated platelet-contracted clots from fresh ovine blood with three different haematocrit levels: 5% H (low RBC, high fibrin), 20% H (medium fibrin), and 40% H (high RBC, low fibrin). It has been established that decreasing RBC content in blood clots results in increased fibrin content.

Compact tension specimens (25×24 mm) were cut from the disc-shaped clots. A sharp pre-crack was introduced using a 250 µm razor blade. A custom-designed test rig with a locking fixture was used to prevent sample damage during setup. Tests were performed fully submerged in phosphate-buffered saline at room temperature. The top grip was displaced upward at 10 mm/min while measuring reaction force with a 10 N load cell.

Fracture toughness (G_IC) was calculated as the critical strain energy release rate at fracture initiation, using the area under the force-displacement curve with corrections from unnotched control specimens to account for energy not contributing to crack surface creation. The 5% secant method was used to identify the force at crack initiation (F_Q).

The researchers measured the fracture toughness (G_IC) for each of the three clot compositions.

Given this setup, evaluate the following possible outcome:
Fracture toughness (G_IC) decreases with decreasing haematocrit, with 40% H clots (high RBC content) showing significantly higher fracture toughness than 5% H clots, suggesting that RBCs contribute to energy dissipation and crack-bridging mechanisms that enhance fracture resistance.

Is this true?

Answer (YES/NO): NO